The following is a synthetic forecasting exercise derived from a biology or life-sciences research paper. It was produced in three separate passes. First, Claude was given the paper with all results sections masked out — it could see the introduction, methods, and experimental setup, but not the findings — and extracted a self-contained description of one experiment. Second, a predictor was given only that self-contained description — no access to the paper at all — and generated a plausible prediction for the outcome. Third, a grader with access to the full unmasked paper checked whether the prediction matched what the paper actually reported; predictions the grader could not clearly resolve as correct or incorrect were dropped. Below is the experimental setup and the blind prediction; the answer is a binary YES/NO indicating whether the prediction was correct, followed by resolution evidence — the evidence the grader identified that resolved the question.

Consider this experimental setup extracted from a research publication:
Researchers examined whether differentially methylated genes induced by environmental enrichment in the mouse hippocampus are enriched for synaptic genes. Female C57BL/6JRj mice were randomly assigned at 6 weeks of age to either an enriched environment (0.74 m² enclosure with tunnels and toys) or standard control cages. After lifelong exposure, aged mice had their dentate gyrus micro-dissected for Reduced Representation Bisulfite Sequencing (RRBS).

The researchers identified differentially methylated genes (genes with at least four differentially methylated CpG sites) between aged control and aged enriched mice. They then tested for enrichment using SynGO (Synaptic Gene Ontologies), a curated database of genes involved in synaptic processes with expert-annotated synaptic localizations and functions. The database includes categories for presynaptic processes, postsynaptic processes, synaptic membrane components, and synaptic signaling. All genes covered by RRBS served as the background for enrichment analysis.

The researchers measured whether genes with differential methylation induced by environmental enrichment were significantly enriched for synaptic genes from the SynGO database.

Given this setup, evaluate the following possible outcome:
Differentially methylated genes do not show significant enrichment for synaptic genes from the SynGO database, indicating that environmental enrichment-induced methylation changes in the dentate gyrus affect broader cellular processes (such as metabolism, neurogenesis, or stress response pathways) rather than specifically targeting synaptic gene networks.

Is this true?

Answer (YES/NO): NO